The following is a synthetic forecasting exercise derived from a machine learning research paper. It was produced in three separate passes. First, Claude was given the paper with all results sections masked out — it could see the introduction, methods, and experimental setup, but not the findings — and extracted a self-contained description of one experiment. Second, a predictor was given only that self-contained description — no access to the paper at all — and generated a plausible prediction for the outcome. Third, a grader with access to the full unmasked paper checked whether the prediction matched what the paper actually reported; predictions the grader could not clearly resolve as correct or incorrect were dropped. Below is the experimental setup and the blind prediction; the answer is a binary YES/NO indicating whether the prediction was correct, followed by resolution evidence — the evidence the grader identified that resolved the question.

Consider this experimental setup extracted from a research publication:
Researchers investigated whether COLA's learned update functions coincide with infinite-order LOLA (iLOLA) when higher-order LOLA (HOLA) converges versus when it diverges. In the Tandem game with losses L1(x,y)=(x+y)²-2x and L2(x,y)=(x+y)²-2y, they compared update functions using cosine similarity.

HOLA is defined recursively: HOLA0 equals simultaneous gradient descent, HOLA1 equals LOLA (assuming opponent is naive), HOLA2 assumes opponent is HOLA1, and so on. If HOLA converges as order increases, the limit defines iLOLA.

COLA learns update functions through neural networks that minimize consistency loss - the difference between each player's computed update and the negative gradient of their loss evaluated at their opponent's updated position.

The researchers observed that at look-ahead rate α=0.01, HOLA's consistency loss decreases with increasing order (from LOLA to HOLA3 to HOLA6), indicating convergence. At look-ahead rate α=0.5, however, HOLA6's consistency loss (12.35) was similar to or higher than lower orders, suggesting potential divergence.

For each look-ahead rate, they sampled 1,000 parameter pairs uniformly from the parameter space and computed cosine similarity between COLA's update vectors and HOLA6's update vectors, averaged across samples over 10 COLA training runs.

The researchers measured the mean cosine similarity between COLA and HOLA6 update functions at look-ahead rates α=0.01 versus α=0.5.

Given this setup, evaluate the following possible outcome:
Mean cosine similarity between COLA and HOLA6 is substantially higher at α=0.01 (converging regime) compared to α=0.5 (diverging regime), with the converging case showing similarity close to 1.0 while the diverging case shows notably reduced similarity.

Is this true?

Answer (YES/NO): YES